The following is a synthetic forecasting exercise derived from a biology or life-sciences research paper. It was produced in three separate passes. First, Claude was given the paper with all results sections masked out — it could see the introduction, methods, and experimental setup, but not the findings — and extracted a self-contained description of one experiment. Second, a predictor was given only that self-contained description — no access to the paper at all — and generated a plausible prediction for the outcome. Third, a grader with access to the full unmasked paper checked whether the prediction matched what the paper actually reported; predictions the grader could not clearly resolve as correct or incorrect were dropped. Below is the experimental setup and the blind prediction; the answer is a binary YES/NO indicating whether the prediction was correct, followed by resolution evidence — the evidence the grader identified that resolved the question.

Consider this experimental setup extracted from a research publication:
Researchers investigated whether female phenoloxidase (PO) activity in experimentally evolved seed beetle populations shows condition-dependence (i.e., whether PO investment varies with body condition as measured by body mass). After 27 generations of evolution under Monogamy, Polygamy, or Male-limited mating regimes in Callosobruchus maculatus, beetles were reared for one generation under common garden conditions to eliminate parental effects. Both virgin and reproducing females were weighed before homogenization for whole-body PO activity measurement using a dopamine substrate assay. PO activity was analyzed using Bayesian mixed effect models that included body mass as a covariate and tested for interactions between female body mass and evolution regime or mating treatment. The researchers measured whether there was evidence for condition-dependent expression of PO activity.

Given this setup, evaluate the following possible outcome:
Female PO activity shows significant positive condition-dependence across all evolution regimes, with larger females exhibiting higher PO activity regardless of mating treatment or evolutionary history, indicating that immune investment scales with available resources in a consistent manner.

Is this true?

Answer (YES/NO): NO